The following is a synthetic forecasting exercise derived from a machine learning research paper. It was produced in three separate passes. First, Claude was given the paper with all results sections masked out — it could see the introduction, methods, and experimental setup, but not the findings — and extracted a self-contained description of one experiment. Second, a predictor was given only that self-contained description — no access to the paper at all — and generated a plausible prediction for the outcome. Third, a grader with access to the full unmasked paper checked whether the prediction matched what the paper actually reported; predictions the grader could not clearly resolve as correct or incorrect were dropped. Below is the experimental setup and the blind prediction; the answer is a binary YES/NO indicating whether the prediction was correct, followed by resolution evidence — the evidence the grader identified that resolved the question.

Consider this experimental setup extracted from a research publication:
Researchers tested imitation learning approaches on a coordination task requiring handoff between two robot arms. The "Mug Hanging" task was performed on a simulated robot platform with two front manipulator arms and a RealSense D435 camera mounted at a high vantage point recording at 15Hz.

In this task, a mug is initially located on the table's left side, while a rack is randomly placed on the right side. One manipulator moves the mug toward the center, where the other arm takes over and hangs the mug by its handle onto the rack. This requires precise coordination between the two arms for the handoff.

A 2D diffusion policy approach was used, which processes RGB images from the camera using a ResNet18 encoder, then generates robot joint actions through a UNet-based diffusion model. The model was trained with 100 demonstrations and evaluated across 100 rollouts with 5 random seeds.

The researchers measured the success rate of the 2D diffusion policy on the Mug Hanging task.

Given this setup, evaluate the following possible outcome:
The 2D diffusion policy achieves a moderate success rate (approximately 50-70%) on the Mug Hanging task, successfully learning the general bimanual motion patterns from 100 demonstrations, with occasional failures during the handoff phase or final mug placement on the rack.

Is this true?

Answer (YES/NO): NO